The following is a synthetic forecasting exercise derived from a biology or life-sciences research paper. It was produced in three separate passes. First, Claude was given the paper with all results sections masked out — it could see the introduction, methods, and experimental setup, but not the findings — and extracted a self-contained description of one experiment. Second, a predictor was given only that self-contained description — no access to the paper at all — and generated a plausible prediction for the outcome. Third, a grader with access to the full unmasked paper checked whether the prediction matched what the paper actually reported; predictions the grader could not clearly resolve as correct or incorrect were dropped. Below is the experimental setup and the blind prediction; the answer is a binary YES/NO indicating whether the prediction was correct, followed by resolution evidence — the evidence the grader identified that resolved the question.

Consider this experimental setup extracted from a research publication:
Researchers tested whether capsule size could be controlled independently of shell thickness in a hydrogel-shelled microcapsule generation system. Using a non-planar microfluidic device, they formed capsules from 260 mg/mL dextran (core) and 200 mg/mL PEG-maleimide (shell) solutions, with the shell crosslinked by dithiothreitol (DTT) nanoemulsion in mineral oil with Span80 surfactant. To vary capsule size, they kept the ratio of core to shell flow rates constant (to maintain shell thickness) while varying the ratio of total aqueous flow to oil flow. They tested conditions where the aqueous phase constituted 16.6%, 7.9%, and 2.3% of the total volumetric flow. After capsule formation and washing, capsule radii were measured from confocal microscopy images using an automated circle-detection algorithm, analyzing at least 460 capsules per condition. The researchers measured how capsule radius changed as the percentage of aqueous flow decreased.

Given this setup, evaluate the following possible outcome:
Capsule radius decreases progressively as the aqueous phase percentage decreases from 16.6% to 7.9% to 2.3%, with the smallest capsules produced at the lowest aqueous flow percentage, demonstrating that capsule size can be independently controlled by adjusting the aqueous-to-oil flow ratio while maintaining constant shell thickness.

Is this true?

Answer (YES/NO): YES